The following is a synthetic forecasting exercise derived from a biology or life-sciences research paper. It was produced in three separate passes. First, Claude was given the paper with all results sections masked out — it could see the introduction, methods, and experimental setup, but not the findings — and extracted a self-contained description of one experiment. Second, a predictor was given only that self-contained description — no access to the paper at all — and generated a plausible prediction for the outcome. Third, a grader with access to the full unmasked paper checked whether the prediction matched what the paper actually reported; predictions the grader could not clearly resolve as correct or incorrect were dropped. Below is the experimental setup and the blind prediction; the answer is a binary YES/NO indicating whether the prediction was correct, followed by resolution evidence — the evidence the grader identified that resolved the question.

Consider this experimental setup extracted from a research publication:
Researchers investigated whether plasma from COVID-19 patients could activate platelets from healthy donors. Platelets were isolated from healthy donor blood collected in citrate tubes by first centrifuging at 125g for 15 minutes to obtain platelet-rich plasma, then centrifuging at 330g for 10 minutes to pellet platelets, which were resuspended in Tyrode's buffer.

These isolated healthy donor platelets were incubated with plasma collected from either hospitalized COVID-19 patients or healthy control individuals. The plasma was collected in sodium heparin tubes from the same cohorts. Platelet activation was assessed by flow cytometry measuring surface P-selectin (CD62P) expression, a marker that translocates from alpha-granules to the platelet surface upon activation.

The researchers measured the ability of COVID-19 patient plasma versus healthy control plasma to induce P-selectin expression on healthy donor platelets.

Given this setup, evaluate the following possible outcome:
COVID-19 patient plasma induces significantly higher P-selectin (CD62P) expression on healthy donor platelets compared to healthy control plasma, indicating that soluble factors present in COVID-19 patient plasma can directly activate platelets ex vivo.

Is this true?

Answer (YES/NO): NO